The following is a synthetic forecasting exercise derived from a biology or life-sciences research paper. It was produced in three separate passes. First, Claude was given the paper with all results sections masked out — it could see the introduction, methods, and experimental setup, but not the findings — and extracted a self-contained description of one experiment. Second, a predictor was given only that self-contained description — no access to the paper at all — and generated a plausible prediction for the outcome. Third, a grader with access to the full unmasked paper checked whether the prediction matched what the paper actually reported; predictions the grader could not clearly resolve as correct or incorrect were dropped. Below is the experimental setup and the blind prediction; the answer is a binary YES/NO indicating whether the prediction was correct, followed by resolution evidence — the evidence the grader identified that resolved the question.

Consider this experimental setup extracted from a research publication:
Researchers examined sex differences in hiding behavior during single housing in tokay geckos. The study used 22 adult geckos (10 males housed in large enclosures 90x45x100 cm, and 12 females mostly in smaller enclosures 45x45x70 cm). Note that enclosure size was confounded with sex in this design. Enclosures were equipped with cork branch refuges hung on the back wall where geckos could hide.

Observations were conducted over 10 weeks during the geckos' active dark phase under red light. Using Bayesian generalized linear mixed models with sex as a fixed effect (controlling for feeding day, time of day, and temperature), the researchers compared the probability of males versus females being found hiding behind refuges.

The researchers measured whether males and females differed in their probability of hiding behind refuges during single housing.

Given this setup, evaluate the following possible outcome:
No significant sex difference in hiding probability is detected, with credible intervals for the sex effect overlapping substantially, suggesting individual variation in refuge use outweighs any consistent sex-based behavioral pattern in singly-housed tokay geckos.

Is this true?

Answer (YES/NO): NO